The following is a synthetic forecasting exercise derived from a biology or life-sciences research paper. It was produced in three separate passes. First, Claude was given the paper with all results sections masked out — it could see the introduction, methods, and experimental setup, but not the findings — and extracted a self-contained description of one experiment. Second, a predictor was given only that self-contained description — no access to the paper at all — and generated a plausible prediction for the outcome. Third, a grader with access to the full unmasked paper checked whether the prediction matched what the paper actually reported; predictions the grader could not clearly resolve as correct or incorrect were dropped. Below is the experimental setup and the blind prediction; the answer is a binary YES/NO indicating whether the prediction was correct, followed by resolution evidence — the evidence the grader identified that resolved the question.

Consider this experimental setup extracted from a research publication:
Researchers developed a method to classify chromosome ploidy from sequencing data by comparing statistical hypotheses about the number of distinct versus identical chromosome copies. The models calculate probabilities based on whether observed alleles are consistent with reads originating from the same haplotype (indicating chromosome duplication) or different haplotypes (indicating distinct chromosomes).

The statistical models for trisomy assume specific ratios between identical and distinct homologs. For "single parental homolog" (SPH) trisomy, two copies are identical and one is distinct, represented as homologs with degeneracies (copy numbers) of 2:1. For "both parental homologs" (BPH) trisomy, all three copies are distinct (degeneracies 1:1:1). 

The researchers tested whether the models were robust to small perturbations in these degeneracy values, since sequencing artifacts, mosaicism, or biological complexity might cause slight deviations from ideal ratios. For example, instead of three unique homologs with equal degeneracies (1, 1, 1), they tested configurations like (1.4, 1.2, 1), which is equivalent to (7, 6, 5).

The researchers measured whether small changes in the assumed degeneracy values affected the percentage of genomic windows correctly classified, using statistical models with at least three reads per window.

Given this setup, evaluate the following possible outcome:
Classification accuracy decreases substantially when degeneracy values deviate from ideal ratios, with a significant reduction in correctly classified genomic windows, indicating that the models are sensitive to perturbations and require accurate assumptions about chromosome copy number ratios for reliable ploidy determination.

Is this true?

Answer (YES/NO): NO